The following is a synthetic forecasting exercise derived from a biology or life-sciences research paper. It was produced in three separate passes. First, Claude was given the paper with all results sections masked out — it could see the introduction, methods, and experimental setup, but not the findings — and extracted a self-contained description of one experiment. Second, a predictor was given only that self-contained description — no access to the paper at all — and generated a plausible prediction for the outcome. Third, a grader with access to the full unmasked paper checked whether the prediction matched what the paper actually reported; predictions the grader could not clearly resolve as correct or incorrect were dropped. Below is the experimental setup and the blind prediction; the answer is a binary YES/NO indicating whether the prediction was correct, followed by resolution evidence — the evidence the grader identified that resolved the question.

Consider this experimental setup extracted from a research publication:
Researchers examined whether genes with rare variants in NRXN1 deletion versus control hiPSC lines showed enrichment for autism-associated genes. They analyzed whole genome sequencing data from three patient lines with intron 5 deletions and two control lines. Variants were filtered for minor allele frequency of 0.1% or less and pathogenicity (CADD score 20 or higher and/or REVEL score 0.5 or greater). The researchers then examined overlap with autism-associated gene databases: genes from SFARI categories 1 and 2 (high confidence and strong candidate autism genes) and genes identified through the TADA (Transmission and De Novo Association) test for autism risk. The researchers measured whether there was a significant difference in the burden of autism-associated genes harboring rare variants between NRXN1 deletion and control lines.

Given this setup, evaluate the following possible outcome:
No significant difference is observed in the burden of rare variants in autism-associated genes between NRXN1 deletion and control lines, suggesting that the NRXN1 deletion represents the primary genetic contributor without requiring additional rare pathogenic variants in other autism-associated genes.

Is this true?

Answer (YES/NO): NO